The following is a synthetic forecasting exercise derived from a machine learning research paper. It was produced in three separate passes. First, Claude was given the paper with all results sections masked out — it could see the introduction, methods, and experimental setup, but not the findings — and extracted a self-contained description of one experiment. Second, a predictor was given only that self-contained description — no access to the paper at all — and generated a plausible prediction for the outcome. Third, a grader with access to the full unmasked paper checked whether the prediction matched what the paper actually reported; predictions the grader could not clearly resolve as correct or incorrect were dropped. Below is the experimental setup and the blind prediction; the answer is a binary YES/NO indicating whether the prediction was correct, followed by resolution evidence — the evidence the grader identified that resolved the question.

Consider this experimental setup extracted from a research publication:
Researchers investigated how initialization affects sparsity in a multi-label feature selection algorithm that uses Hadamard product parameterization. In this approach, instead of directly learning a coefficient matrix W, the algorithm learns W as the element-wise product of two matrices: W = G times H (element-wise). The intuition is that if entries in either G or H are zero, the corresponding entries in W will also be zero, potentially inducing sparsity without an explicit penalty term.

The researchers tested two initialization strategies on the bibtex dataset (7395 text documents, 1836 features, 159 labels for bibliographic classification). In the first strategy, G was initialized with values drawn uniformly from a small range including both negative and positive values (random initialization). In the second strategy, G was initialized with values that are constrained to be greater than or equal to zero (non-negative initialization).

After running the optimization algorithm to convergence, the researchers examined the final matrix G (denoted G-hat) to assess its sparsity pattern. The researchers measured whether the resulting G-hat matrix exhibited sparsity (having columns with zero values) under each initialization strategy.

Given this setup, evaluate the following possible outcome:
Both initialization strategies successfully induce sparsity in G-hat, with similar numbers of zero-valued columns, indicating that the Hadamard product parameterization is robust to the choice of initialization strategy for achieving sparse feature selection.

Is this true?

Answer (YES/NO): NO